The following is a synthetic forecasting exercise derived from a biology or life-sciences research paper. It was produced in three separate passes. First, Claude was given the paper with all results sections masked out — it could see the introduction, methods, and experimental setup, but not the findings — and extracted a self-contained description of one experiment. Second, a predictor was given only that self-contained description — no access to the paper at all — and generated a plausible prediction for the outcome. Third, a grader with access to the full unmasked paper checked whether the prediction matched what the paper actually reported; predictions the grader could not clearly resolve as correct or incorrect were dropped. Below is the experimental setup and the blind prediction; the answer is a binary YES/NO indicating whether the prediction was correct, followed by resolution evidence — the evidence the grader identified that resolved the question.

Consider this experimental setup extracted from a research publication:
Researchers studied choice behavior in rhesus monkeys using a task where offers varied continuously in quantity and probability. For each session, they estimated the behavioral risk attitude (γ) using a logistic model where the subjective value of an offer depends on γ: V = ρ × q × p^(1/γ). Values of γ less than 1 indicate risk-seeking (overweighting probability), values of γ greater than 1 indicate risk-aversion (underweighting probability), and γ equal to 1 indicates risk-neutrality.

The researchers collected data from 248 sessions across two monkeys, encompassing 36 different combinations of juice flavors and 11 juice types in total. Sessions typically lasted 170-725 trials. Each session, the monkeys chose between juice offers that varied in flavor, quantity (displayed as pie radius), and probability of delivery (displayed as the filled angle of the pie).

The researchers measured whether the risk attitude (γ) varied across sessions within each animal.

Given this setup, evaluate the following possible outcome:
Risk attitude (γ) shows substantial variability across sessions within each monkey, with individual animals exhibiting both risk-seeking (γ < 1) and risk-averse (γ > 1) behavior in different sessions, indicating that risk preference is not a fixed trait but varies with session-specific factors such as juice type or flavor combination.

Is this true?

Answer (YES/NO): NO